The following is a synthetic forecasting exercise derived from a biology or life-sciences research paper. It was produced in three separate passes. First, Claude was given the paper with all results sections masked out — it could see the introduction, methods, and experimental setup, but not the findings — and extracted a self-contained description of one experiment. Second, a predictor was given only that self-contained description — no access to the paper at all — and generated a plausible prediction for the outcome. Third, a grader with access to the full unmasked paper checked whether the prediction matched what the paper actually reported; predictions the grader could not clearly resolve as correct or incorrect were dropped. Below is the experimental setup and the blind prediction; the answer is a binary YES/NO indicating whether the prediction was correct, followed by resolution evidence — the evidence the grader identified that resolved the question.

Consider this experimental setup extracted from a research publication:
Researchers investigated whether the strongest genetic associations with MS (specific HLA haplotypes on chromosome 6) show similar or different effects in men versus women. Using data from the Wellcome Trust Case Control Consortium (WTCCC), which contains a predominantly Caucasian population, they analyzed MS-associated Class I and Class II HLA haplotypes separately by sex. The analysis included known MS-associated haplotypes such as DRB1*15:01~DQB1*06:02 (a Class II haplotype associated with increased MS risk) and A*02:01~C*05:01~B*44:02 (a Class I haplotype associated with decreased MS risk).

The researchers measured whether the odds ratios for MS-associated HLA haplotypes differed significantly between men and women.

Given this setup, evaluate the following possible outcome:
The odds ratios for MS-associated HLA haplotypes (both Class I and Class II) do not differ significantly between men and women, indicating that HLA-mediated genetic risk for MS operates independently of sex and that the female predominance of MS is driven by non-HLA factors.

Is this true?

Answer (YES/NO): YES